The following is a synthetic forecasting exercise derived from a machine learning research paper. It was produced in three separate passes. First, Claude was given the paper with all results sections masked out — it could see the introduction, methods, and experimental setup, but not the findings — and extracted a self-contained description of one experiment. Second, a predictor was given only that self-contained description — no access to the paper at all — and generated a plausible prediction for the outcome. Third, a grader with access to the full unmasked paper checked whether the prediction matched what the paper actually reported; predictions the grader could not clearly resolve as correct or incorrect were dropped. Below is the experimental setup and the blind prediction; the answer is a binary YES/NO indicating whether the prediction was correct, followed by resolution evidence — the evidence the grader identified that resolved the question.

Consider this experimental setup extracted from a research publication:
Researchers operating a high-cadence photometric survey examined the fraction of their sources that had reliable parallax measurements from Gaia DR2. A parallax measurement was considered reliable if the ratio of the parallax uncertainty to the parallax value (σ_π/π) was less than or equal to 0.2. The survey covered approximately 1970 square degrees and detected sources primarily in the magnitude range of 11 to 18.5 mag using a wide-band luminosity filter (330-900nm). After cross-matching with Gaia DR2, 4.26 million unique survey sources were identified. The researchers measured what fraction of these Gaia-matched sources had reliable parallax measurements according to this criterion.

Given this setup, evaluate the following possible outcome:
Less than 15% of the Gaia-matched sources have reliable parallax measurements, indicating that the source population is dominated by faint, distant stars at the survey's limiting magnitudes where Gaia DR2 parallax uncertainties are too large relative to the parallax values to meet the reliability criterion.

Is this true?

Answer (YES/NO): NO